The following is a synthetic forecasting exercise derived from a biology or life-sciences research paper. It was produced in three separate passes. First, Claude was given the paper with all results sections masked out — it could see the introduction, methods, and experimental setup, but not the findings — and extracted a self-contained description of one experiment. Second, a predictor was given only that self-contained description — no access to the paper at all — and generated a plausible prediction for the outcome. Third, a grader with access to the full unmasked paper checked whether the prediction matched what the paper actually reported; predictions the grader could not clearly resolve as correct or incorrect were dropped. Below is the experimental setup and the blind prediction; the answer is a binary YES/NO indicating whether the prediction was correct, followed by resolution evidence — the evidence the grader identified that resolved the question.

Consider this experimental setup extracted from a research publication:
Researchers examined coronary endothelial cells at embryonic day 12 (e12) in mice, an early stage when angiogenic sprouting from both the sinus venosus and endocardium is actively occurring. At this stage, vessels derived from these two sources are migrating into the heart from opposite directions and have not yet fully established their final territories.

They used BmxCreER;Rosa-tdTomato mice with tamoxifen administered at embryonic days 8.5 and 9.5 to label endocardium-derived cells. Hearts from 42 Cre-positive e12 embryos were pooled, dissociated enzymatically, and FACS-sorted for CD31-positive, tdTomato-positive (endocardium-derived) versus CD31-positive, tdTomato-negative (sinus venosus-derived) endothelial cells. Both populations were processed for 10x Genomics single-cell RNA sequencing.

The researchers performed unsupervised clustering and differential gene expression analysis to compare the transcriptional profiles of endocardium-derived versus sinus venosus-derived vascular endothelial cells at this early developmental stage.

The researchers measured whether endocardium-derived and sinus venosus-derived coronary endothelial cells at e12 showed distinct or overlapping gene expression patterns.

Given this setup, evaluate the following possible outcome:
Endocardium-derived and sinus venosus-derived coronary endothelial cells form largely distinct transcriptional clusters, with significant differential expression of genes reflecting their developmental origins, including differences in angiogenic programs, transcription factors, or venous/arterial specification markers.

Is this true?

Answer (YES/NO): YES